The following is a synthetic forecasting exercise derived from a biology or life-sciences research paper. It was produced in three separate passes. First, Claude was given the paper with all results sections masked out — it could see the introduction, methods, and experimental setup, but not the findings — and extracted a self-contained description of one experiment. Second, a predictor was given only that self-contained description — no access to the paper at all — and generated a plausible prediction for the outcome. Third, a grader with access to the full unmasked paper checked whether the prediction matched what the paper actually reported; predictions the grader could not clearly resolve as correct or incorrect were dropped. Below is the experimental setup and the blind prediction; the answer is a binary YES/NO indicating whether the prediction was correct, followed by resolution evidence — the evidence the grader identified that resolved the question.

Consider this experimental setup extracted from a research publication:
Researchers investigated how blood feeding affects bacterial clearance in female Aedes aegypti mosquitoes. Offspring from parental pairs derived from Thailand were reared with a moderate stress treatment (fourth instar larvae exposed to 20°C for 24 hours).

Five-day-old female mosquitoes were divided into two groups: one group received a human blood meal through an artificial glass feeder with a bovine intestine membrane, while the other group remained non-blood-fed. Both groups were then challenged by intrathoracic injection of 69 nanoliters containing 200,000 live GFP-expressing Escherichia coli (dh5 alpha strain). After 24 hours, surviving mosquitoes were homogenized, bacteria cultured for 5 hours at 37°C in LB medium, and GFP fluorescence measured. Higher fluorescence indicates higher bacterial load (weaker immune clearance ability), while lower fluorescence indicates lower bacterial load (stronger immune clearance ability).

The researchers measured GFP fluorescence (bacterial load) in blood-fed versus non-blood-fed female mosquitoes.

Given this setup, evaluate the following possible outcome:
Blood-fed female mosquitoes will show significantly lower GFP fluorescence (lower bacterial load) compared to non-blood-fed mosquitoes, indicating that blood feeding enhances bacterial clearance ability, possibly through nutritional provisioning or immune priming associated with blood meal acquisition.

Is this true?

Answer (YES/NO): YES